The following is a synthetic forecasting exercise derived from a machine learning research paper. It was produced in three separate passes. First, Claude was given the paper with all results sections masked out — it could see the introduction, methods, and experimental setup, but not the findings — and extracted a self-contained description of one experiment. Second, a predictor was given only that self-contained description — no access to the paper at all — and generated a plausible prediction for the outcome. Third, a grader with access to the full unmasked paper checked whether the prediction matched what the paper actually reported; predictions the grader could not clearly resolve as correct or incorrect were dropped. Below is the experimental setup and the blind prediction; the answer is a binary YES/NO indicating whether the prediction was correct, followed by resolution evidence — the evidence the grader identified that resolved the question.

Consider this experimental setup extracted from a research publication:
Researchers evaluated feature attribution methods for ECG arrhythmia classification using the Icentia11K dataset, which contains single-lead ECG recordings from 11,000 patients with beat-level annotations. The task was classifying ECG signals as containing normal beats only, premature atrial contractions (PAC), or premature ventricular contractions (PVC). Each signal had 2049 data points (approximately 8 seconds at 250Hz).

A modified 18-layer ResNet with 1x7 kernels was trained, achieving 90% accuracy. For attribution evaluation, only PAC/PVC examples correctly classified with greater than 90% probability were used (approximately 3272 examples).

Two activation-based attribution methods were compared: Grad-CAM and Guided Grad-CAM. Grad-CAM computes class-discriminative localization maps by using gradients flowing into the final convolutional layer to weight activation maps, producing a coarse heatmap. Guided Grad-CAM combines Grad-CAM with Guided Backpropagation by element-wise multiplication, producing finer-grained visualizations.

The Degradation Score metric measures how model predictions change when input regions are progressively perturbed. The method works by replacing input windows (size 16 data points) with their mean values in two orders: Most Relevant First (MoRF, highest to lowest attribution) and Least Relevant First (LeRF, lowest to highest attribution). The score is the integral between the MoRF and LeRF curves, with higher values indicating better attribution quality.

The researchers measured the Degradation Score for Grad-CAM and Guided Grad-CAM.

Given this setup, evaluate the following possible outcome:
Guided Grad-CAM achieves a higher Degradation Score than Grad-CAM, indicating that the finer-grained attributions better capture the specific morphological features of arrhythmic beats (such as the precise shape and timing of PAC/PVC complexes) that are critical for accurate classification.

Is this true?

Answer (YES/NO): NO